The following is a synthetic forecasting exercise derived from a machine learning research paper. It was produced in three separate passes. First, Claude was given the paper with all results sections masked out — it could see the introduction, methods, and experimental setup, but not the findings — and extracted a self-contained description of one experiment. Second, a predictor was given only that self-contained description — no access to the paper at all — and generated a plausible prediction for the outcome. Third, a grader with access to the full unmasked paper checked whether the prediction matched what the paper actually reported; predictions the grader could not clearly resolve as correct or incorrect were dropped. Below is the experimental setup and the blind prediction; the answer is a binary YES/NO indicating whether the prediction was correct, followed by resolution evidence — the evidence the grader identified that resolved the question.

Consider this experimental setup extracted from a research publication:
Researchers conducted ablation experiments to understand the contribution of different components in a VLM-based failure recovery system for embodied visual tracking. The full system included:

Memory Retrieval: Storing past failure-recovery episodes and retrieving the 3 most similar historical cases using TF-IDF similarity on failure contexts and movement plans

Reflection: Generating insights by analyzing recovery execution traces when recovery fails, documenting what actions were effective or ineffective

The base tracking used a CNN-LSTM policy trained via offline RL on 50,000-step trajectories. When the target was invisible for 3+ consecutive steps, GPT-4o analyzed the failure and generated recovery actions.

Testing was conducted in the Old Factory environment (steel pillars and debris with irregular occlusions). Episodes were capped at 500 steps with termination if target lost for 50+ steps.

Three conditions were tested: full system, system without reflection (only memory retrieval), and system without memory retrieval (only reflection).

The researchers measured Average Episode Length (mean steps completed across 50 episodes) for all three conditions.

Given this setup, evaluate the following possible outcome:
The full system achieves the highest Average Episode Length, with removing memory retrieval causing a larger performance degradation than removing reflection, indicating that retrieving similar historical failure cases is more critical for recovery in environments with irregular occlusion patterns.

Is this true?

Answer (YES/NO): NO